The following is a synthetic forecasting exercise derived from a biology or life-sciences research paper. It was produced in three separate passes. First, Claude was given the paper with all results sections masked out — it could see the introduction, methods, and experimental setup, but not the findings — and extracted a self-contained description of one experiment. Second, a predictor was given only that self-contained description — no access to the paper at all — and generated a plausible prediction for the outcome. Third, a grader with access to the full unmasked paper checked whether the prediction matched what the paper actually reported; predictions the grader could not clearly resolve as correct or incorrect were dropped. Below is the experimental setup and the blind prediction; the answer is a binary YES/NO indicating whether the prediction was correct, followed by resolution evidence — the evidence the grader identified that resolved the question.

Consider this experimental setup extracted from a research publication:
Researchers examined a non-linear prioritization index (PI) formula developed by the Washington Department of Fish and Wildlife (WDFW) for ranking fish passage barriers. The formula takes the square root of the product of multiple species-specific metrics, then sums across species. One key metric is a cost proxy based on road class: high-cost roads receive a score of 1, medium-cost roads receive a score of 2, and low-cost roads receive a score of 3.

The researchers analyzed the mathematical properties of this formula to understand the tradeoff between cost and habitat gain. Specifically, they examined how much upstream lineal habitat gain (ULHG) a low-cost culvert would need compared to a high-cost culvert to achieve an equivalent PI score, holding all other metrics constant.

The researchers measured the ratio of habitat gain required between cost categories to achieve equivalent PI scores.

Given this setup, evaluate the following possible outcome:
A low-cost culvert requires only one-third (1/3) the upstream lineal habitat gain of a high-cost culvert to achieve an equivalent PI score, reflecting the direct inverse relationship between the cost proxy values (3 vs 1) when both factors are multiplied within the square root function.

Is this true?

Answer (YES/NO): YES